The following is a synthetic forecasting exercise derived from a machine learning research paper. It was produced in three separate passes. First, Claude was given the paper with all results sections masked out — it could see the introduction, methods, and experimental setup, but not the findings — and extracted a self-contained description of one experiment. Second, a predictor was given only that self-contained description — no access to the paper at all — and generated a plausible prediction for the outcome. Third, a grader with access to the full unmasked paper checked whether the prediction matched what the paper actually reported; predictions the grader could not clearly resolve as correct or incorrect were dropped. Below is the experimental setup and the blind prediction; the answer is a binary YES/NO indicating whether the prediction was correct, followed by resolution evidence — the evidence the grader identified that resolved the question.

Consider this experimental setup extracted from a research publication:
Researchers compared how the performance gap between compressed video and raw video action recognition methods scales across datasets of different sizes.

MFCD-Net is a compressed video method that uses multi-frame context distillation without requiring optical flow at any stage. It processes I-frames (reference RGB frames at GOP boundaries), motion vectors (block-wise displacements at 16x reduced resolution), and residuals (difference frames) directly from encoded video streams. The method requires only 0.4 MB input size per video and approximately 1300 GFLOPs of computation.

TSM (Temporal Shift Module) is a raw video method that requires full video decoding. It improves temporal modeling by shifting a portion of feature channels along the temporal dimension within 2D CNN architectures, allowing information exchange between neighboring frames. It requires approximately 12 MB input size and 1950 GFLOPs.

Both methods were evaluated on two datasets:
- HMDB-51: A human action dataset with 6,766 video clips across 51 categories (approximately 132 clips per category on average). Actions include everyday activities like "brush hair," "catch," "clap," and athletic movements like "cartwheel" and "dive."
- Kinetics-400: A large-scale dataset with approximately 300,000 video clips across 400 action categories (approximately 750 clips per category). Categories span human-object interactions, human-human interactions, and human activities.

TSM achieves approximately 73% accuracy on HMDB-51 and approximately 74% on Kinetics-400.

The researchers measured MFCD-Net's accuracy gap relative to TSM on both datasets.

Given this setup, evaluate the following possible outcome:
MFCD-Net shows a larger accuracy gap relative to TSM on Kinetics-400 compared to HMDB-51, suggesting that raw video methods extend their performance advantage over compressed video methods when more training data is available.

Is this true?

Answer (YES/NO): NO